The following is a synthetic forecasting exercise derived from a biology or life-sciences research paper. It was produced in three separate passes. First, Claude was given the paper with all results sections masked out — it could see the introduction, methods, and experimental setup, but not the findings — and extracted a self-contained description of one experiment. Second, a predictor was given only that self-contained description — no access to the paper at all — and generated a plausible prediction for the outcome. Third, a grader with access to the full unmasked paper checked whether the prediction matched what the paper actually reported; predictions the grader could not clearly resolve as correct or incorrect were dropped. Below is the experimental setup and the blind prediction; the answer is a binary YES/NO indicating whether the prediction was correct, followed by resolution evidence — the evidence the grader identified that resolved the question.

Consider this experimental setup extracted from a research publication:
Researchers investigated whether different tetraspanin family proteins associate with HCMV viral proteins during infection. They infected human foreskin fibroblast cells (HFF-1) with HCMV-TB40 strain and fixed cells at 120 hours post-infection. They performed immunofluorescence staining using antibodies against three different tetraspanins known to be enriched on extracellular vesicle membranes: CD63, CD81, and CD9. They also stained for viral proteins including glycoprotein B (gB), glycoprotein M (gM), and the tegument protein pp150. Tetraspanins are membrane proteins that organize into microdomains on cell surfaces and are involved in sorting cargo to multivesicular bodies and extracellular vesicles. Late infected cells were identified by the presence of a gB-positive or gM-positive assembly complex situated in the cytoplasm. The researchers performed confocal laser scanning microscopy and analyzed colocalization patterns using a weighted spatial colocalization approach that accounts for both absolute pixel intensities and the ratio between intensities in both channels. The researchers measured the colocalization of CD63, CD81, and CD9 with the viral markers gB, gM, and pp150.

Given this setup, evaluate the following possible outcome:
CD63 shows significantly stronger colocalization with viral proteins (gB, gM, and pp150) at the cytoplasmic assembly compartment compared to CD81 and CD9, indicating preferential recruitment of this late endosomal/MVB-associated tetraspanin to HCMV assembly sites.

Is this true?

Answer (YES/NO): YES